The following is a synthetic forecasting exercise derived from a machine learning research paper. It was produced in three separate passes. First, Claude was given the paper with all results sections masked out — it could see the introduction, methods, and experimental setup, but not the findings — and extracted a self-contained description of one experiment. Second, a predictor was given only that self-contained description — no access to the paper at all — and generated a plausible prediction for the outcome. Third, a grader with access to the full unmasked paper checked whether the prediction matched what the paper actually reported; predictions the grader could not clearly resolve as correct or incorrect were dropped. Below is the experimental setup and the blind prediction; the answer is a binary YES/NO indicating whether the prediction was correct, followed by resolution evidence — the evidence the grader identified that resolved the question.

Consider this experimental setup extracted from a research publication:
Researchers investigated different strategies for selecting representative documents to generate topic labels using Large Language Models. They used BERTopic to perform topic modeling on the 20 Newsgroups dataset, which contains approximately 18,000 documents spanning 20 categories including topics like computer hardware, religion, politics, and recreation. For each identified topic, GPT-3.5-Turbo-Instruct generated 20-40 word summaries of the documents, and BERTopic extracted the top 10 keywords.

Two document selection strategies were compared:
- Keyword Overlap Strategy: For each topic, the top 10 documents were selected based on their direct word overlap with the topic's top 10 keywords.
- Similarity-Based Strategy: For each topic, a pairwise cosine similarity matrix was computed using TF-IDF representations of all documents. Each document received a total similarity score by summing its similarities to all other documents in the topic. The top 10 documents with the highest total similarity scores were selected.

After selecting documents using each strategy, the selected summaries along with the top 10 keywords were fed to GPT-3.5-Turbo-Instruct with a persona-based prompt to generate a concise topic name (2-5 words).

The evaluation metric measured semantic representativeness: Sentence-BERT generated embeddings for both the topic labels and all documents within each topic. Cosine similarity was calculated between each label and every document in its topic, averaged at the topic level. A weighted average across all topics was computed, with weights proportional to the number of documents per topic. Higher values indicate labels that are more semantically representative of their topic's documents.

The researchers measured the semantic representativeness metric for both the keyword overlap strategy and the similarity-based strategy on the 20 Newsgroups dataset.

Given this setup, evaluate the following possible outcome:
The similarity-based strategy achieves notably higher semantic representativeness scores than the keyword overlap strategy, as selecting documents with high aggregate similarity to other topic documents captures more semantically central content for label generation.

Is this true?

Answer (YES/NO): YES